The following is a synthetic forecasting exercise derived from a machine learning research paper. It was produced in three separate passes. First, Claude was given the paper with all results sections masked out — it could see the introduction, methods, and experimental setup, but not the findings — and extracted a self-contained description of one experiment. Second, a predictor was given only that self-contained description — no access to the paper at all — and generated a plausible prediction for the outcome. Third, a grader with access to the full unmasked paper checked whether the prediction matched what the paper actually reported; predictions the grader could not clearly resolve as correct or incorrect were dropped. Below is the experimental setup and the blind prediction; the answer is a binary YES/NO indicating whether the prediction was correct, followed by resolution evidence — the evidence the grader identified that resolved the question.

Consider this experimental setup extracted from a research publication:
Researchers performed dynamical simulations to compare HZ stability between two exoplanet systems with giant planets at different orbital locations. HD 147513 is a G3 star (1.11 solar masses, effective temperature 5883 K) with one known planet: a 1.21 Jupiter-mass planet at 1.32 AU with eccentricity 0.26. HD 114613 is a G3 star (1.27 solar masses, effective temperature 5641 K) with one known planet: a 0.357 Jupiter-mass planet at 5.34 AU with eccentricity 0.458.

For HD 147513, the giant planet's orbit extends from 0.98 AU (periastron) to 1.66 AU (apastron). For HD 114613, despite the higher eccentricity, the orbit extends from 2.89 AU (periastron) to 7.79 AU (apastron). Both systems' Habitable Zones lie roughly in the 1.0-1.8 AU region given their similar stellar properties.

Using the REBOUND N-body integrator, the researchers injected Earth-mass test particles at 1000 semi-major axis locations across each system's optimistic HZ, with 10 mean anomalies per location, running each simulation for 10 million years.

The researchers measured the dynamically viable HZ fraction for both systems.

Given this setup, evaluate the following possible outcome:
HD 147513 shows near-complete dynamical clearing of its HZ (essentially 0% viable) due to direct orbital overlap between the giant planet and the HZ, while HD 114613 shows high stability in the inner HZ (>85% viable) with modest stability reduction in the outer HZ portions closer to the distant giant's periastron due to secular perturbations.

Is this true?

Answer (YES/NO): NO